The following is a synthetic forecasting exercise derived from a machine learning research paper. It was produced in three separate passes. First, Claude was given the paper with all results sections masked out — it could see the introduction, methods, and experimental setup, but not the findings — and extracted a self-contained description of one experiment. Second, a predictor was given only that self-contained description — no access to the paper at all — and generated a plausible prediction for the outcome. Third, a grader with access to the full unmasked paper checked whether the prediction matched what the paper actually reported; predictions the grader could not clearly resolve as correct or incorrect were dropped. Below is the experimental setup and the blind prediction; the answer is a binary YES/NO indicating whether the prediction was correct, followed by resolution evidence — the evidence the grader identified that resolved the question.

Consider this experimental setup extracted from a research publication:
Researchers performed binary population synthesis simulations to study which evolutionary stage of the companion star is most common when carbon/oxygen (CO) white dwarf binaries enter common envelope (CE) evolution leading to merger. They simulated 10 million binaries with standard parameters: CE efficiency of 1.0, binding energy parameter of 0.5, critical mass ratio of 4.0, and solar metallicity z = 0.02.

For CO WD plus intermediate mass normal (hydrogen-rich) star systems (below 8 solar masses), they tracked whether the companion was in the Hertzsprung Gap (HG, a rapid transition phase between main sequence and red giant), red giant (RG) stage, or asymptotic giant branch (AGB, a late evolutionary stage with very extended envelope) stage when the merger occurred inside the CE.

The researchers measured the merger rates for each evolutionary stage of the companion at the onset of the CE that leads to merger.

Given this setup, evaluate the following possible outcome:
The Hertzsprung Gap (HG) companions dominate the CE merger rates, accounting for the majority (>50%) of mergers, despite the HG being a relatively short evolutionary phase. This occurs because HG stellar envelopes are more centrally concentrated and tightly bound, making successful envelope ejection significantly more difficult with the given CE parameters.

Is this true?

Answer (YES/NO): NO